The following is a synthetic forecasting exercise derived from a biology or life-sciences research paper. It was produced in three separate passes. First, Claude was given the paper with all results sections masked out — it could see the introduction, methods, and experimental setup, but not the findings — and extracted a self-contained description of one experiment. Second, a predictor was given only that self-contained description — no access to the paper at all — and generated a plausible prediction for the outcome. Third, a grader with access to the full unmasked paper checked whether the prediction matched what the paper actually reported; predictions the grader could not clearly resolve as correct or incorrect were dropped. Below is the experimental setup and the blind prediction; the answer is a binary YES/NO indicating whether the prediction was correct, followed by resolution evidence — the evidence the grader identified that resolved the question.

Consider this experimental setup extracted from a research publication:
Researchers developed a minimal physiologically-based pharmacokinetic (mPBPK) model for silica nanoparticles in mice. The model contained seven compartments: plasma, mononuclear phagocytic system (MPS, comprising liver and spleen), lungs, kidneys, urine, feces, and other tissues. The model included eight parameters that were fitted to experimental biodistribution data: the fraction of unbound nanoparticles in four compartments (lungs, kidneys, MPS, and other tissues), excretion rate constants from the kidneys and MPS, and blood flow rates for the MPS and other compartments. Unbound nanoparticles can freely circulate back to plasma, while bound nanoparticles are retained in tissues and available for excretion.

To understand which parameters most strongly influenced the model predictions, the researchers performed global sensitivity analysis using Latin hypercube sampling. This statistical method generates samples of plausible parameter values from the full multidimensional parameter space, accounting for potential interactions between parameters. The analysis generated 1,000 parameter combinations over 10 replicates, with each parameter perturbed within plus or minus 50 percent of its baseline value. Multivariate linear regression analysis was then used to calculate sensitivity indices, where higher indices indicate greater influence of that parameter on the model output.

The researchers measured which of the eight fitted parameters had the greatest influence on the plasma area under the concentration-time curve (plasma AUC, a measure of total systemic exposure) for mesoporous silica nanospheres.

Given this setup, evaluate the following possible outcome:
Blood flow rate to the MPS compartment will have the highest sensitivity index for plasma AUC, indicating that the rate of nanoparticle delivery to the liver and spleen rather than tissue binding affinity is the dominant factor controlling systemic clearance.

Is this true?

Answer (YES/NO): NO